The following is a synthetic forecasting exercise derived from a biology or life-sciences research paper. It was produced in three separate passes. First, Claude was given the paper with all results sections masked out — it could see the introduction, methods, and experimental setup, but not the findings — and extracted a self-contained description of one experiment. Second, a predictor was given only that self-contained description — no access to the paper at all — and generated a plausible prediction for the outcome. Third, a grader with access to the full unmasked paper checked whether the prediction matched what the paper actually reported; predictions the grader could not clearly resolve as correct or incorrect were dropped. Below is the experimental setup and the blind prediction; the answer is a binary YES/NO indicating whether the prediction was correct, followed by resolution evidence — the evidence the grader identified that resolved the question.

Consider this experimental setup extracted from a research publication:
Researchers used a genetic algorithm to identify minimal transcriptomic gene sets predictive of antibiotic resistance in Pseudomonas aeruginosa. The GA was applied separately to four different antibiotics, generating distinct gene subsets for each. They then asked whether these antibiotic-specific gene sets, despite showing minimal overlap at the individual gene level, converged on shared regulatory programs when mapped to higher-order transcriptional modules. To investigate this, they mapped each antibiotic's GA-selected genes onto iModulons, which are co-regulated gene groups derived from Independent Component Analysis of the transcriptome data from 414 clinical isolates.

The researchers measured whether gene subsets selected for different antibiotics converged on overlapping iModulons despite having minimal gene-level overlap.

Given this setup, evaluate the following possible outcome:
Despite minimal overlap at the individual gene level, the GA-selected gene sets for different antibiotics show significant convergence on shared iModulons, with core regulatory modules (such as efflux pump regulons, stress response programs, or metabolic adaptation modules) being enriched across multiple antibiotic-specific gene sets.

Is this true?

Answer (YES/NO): YES